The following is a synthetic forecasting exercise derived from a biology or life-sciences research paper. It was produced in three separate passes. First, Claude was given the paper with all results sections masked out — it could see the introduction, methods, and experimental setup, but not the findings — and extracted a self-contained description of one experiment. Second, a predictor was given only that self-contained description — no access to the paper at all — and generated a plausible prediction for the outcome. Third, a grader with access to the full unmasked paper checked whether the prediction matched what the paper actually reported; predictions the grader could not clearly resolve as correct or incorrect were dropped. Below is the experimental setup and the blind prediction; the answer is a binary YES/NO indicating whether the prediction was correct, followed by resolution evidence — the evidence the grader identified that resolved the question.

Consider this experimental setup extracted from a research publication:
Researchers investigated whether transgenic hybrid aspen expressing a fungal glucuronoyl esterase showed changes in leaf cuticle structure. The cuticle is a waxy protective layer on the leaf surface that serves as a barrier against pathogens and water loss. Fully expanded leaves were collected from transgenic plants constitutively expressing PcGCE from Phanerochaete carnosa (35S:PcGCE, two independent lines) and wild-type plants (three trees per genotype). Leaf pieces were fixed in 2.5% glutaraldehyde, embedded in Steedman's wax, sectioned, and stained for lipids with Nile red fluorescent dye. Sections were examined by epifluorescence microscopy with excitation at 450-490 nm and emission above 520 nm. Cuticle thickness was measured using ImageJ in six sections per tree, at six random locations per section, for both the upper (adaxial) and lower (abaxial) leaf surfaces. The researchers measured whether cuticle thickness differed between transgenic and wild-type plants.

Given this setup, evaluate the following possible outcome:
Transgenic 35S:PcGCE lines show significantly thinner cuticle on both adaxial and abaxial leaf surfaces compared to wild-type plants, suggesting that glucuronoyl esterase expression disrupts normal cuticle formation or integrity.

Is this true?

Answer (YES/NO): YES